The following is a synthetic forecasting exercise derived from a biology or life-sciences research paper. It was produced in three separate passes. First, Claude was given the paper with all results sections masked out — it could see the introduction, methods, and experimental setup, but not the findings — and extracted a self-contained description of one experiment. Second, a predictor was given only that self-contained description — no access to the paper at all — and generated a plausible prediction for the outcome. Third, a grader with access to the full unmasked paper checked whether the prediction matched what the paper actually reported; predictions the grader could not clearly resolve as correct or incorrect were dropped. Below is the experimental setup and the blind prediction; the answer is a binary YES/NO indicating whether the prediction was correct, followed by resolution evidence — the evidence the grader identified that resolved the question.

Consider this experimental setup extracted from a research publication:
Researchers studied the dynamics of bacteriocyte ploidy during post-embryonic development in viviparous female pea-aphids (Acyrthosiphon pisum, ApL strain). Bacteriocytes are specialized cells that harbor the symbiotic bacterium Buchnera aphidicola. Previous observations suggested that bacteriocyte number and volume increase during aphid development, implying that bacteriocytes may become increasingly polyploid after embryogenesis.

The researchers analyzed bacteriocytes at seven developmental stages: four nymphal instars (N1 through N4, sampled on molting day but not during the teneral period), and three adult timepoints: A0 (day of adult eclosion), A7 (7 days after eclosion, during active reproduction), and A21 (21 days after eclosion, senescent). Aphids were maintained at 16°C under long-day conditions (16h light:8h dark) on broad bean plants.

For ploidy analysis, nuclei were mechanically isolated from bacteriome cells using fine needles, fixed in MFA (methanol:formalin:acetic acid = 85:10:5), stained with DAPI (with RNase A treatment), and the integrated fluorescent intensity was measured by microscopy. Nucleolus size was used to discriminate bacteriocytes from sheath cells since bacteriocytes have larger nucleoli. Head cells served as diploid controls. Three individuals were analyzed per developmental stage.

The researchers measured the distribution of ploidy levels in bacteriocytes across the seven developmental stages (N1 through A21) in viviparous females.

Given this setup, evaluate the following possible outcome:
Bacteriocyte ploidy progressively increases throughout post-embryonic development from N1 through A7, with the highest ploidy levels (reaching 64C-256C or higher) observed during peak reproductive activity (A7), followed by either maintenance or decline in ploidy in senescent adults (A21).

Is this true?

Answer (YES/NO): YES